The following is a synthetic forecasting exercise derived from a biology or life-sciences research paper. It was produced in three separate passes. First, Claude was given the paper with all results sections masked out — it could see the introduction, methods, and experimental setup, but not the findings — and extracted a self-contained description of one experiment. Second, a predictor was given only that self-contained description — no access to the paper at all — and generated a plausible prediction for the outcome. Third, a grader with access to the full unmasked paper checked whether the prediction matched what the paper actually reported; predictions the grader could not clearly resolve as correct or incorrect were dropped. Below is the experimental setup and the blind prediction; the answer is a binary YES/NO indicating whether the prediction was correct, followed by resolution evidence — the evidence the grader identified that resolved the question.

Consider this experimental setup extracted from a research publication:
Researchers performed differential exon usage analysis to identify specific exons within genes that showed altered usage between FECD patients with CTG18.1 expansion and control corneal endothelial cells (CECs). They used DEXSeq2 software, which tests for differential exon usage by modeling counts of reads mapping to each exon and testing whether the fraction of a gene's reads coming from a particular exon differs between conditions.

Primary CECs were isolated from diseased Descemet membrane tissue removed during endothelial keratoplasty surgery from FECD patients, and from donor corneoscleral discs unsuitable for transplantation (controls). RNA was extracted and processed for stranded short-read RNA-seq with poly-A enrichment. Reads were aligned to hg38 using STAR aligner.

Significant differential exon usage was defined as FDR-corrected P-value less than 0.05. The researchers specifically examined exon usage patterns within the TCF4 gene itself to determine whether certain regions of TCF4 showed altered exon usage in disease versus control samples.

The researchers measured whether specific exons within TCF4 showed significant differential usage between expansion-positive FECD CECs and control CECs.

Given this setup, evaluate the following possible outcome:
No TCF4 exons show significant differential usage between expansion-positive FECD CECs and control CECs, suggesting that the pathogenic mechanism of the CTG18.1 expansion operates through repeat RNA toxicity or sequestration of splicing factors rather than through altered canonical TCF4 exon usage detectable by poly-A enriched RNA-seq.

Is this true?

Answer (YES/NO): NO